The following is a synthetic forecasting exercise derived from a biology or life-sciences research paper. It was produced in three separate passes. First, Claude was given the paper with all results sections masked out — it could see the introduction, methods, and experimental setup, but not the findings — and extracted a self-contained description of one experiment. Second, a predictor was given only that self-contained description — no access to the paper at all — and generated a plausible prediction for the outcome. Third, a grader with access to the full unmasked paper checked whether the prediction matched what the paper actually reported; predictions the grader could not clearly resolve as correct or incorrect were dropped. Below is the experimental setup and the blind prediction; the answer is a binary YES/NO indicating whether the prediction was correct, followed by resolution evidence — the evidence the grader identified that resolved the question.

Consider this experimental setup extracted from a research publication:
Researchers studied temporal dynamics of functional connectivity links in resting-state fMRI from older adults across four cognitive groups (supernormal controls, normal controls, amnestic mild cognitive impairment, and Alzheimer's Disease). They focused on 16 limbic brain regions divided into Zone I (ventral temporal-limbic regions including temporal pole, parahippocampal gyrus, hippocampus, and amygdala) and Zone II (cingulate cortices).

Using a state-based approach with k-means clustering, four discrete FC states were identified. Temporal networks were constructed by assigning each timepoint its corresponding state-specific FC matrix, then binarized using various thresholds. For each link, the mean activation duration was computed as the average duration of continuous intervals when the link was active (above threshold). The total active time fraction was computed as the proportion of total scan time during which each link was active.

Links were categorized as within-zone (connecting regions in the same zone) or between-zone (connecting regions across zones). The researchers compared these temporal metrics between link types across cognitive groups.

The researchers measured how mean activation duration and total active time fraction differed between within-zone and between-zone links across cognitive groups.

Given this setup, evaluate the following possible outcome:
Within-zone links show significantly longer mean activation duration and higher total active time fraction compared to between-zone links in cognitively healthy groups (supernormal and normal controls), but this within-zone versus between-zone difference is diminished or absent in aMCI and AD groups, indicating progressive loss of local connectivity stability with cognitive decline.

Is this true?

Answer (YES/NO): NO